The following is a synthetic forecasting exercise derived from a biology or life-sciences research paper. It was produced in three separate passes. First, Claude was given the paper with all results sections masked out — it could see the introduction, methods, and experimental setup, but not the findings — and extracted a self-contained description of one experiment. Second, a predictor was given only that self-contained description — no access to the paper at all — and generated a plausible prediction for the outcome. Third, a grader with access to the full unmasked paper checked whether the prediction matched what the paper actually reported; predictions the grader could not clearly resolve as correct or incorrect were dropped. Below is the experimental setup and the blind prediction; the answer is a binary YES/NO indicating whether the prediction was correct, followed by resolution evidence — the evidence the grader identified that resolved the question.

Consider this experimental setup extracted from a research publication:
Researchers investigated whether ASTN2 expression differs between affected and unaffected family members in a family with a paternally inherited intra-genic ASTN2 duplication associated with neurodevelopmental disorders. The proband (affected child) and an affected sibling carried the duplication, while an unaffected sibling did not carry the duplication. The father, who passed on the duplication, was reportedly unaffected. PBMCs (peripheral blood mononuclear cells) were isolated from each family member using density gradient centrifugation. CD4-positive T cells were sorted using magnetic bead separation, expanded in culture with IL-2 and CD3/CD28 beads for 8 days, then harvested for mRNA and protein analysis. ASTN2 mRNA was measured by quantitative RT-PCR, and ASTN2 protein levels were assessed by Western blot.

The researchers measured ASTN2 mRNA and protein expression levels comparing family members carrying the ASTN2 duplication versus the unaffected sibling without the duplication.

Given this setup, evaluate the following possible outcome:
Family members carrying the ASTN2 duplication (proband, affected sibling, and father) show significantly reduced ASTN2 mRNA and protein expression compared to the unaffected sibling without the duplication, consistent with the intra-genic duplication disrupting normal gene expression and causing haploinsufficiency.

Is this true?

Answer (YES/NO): YES